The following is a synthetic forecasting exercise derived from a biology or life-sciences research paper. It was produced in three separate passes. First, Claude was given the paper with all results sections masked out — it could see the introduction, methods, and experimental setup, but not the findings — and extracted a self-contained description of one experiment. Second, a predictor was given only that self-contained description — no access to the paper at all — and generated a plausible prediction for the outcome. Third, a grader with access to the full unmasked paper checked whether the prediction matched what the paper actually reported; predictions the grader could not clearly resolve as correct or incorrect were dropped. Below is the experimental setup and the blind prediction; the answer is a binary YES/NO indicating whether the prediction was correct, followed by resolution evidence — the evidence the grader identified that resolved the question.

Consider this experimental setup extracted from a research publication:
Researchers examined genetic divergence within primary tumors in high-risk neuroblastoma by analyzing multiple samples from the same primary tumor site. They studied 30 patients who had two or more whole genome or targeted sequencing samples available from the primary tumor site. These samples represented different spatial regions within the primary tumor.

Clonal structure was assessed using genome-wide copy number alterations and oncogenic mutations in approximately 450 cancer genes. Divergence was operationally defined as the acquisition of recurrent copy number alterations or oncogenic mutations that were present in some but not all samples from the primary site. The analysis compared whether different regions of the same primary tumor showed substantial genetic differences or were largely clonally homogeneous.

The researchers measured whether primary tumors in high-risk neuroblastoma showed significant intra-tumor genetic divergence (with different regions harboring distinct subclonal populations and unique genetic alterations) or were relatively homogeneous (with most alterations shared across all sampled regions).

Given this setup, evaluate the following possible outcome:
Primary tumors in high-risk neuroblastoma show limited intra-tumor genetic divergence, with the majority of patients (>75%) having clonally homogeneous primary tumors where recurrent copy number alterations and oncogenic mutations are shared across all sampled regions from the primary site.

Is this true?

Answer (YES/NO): NO